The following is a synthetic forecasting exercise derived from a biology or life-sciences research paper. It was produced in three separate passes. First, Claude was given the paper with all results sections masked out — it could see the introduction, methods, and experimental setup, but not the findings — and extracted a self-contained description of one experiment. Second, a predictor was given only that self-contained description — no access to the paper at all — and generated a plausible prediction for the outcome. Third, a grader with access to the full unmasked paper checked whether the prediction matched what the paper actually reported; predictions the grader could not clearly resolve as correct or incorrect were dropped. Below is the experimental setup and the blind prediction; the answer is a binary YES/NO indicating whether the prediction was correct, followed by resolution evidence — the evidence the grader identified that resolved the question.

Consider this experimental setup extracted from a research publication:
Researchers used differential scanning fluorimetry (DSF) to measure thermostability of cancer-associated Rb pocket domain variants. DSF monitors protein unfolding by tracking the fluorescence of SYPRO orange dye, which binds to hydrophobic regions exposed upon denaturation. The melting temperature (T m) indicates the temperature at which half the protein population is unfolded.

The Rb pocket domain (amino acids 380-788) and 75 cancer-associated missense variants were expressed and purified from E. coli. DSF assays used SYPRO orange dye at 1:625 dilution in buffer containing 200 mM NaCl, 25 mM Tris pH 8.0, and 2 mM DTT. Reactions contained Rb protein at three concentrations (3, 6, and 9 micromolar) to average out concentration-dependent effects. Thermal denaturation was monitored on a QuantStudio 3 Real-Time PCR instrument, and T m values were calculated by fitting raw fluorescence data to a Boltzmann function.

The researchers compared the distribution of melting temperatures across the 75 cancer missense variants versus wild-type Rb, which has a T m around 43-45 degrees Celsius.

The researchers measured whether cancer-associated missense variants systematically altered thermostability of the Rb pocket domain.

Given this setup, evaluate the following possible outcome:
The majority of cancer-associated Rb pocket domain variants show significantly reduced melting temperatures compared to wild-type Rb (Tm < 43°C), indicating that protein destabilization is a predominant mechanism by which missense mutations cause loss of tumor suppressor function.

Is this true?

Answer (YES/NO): NO